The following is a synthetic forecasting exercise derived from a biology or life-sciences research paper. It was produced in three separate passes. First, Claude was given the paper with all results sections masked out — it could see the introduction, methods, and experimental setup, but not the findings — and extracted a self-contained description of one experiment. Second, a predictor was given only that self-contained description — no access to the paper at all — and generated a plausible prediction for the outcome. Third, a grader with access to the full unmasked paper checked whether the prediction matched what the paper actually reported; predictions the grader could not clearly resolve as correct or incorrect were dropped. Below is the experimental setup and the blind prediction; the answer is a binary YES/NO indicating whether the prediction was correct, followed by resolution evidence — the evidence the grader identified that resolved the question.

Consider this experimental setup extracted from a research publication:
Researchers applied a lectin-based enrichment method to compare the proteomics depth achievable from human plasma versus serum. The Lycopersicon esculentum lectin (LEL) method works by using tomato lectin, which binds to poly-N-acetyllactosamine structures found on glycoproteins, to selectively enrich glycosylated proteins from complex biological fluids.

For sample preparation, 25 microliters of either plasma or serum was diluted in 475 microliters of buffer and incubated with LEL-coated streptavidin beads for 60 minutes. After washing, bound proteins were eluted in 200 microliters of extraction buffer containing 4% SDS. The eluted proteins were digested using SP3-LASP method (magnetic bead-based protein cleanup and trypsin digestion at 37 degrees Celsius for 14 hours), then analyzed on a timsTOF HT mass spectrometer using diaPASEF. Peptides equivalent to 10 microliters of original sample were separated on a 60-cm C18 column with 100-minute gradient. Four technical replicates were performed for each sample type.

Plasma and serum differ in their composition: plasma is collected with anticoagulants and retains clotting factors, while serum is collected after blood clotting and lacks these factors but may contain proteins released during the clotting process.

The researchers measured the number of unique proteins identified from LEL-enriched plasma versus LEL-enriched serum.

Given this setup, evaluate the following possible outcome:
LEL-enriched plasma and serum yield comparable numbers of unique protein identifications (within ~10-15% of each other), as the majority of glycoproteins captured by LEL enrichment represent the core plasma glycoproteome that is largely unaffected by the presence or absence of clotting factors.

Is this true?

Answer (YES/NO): NO